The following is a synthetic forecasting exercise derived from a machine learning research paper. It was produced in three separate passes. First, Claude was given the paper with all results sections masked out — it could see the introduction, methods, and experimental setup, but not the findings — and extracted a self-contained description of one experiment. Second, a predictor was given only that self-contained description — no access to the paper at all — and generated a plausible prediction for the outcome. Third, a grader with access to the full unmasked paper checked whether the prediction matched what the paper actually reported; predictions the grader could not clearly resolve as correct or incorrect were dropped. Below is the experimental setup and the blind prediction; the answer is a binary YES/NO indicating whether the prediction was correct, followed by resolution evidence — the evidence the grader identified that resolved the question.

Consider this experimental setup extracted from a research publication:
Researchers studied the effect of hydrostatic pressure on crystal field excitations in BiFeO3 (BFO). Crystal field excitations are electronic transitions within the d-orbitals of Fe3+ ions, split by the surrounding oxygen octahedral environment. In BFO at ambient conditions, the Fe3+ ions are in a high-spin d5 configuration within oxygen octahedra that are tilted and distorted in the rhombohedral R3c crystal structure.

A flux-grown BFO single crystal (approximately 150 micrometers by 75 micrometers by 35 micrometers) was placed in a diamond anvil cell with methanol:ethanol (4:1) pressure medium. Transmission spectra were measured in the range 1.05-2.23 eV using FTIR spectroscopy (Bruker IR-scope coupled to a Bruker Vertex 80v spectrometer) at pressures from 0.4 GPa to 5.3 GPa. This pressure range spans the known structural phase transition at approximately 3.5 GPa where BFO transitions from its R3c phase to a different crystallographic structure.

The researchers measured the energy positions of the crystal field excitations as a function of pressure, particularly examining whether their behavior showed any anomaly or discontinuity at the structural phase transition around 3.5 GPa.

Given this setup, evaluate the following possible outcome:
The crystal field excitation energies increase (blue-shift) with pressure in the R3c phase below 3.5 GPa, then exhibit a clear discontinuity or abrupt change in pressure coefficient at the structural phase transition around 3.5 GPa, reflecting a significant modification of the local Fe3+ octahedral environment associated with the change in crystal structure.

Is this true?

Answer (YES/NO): NO